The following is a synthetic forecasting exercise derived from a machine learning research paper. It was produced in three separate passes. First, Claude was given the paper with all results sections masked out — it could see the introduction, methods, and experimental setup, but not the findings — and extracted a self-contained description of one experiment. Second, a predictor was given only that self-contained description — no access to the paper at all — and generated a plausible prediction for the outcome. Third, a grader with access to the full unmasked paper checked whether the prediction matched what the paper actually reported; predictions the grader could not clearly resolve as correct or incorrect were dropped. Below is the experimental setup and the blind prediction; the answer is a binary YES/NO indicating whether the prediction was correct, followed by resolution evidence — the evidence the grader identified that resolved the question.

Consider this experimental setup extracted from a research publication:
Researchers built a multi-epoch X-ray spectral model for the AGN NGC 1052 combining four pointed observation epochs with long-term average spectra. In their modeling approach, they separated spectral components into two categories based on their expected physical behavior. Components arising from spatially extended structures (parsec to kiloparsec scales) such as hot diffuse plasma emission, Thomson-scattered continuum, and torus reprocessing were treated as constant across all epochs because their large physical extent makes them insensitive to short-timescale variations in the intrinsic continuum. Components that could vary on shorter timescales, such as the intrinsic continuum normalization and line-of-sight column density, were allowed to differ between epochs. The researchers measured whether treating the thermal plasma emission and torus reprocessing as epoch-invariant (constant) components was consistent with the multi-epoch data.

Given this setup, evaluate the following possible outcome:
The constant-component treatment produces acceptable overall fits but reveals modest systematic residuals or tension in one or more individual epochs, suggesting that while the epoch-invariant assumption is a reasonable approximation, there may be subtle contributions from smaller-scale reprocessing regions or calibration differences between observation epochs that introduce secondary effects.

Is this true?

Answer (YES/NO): NO